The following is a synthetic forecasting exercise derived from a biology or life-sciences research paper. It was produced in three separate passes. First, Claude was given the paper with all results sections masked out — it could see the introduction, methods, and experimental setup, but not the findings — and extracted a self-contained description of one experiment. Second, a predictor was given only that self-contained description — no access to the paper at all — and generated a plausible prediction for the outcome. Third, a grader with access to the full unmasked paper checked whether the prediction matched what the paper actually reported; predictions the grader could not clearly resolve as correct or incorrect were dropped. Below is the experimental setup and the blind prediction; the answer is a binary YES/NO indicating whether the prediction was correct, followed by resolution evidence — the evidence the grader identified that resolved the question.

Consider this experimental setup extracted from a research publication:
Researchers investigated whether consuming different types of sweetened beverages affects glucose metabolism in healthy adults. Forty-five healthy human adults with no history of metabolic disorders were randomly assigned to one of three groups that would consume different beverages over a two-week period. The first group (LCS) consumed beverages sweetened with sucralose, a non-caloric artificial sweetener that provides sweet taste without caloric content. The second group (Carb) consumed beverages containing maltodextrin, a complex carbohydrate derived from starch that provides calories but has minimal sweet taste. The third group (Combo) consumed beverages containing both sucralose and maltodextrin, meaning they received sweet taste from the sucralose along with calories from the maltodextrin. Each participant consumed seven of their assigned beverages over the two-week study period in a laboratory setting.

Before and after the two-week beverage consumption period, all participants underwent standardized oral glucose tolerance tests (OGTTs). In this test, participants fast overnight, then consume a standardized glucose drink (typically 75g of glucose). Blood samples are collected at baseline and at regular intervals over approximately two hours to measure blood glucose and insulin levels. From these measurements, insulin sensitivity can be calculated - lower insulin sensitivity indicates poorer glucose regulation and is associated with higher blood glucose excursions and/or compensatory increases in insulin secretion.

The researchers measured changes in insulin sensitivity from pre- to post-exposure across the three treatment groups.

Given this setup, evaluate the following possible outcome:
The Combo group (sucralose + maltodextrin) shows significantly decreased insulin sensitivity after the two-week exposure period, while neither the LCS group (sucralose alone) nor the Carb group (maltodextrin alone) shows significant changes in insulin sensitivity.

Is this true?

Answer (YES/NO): YES